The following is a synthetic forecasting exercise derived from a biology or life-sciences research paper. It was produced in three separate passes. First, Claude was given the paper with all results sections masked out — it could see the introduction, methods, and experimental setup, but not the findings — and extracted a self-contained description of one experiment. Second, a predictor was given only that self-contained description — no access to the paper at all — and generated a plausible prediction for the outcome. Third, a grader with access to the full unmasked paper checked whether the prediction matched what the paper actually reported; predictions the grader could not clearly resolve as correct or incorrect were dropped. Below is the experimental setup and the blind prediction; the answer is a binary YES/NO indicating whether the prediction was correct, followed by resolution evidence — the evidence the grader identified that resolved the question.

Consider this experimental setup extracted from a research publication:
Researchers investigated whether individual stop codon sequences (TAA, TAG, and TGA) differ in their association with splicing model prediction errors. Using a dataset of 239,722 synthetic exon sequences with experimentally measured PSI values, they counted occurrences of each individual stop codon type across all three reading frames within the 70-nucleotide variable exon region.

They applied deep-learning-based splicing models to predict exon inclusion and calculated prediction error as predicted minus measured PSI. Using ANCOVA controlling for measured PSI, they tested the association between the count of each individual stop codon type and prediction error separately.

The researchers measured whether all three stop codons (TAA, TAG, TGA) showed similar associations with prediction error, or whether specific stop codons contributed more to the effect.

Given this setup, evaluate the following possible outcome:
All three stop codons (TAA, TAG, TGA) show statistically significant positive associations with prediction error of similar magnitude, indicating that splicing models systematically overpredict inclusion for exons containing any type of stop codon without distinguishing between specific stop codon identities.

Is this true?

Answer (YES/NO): NO